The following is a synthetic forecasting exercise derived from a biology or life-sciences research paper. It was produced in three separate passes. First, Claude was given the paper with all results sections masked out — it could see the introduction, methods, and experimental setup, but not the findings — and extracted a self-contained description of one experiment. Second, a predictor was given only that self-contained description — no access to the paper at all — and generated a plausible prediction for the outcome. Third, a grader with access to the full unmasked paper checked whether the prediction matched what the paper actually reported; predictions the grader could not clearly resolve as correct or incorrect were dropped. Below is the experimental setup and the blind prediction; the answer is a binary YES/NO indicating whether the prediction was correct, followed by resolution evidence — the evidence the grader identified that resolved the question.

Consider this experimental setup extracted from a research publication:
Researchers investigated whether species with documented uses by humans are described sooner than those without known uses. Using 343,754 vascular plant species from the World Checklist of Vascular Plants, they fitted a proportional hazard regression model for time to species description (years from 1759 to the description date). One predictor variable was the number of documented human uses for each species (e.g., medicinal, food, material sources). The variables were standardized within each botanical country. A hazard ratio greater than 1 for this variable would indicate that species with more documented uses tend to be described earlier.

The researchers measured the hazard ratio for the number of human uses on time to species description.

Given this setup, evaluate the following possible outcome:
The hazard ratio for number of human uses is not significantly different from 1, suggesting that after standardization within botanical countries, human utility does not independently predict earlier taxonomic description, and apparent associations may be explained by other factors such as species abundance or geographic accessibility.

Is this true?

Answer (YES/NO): NO